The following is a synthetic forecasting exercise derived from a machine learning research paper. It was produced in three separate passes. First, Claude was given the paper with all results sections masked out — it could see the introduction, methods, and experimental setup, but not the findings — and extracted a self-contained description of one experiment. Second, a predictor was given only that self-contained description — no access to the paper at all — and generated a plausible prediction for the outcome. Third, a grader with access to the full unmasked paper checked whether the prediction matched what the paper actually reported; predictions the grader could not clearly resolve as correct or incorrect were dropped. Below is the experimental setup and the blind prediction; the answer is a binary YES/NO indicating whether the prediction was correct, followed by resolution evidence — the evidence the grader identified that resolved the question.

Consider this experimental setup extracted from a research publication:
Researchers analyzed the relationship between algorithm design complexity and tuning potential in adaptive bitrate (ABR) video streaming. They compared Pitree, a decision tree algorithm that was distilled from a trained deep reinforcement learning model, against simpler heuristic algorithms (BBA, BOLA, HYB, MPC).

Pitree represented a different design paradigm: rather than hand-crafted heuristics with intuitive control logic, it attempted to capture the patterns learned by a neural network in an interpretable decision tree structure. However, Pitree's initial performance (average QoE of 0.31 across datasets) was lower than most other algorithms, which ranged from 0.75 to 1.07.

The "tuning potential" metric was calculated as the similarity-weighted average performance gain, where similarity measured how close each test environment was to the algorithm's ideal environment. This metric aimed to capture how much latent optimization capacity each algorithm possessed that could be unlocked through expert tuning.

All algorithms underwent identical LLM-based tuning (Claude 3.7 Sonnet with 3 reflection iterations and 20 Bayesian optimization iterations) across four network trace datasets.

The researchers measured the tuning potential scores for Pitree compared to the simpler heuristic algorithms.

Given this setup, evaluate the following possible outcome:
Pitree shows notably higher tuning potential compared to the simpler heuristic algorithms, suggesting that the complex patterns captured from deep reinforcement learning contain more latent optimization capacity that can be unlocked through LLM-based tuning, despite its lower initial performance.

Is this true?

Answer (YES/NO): NO